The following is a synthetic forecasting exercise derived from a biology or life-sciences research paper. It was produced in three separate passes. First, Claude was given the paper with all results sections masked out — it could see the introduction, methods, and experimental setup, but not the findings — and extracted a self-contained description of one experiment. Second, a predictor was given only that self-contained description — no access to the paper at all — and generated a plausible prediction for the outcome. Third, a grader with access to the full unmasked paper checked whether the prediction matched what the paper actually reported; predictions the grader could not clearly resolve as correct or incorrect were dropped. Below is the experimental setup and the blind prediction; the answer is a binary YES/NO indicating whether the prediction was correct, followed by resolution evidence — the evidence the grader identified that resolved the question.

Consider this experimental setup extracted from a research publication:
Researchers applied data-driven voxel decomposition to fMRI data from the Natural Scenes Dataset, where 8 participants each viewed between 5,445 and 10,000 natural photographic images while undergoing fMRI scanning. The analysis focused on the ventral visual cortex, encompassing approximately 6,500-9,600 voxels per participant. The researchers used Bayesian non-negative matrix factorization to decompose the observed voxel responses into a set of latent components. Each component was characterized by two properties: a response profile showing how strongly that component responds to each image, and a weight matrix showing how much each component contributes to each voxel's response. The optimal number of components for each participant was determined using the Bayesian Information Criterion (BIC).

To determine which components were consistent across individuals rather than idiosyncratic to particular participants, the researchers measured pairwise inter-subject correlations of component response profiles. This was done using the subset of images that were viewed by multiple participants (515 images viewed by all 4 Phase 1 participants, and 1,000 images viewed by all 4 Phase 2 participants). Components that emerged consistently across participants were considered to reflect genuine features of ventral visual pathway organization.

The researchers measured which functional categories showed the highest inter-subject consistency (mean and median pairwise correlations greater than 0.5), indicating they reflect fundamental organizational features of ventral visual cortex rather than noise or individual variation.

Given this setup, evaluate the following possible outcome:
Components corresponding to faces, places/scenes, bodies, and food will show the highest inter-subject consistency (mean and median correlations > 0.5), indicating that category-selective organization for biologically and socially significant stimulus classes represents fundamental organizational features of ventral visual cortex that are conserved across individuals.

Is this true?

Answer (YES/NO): NO